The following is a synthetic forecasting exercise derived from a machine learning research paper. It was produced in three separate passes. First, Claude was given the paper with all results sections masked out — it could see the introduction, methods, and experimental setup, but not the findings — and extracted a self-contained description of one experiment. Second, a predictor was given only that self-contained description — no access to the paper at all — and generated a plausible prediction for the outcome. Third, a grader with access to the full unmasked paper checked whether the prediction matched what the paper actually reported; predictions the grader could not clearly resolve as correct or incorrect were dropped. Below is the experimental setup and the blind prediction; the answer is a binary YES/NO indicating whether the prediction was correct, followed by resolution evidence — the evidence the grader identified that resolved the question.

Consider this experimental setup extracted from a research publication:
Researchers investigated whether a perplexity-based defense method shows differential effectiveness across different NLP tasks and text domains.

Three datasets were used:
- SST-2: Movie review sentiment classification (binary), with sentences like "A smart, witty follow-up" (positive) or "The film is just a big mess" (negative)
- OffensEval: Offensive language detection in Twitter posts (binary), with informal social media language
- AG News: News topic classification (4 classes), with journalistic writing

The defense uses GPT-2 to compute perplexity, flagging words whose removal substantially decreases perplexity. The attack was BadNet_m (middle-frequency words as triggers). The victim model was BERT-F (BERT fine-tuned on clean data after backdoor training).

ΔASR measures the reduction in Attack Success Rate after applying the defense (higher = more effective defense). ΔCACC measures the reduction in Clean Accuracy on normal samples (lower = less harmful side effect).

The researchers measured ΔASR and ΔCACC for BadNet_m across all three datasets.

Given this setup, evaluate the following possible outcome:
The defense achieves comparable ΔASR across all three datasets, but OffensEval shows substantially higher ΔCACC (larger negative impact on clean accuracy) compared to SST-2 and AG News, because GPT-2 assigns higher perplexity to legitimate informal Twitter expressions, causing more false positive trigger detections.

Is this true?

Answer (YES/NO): NO